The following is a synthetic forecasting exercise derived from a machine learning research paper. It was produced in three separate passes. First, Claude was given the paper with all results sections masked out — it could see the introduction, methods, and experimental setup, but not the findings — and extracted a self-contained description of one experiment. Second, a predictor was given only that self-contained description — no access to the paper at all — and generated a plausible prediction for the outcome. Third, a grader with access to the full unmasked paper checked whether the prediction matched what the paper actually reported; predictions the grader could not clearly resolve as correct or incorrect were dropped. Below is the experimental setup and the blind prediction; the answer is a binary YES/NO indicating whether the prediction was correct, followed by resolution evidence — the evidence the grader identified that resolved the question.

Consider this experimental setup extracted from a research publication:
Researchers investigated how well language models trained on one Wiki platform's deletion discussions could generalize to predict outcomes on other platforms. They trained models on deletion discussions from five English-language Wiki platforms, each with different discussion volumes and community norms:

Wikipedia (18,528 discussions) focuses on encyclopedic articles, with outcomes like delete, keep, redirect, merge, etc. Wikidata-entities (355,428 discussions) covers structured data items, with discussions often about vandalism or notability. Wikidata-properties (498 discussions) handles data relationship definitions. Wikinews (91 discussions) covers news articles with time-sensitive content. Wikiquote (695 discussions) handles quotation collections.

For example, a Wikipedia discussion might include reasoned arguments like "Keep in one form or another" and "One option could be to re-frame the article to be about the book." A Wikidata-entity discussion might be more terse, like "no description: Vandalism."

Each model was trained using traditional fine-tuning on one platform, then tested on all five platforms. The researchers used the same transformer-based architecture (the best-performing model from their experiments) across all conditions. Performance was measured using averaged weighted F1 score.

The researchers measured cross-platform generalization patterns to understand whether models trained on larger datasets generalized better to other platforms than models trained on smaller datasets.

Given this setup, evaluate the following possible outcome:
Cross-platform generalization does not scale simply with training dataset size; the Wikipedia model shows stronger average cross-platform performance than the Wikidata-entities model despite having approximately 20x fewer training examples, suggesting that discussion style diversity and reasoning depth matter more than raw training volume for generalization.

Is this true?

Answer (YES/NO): NO